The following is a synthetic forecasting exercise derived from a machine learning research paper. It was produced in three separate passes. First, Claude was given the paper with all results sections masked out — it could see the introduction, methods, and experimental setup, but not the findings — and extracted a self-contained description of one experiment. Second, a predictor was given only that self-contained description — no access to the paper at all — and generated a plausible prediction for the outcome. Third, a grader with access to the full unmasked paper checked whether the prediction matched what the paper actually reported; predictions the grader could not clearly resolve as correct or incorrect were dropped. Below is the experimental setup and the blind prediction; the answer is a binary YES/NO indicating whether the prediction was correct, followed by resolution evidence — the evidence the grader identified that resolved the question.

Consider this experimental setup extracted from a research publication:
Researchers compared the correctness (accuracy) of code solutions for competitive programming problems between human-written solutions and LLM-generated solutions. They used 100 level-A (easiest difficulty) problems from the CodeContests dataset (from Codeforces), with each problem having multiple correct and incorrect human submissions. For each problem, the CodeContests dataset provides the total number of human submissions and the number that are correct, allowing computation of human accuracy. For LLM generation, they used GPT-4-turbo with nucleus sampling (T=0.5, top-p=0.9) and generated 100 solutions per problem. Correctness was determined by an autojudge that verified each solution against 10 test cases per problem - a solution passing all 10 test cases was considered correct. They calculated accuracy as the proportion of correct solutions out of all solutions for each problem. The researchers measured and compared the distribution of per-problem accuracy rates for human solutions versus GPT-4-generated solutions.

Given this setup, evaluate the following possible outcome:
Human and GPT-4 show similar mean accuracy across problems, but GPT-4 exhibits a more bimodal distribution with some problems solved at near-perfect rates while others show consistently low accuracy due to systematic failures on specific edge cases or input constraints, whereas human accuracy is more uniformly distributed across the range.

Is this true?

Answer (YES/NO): NO